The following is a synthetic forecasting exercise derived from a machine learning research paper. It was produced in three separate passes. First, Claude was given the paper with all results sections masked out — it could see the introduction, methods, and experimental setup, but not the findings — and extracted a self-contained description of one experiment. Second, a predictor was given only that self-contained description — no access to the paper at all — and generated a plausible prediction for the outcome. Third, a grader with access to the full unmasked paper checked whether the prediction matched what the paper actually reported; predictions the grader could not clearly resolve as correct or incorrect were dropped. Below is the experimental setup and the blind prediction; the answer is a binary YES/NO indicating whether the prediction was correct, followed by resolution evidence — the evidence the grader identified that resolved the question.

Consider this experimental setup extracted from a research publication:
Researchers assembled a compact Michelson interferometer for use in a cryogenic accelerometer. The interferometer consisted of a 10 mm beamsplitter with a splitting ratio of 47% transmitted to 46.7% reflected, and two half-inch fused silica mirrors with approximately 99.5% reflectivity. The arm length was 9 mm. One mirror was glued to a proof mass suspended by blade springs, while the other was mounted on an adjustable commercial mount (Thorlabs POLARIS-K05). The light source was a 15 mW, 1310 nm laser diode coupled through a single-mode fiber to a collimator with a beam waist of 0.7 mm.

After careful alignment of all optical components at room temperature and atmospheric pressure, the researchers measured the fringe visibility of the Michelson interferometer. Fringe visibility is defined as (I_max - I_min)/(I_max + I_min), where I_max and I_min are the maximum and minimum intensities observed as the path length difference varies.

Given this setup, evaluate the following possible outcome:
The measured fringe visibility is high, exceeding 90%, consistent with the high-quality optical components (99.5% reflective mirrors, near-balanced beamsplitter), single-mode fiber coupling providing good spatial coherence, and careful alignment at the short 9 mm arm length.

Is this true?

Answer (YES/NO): YES